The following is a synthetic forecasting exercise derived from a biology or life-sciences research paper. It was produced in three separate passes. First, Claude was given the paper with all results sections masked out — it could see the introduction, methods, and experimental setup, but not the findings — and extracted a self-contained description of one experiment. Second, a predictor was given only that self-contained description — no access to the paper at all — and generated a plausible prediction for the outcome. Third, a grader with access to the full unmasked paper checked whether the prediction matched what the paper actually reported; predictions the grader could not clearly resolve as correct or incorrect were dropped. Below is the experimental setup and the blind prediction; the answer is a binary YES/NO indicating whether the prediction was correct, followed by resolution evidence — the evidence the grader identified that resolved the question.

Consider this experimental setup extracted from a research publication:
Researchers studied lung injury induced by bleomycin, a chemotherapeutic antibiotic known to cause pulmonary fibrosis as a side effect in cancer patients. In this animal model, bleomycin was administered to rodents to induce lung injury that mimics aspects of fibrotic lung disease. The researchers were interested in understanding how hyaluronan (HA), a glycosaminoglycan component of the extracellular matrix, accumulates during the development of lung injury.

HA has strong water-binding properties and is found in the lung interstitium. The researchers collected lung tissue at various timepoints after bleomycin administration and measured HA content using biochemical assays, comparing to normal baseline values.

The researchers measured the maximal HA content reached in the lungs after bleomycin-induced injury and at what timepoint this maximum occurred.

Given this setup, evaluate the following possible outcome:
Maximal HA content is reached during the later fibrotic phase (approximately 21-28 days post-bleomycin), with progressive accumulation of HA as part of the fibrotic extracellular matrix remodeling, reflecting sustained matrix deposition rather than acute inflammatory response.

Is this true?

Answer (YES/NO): NO